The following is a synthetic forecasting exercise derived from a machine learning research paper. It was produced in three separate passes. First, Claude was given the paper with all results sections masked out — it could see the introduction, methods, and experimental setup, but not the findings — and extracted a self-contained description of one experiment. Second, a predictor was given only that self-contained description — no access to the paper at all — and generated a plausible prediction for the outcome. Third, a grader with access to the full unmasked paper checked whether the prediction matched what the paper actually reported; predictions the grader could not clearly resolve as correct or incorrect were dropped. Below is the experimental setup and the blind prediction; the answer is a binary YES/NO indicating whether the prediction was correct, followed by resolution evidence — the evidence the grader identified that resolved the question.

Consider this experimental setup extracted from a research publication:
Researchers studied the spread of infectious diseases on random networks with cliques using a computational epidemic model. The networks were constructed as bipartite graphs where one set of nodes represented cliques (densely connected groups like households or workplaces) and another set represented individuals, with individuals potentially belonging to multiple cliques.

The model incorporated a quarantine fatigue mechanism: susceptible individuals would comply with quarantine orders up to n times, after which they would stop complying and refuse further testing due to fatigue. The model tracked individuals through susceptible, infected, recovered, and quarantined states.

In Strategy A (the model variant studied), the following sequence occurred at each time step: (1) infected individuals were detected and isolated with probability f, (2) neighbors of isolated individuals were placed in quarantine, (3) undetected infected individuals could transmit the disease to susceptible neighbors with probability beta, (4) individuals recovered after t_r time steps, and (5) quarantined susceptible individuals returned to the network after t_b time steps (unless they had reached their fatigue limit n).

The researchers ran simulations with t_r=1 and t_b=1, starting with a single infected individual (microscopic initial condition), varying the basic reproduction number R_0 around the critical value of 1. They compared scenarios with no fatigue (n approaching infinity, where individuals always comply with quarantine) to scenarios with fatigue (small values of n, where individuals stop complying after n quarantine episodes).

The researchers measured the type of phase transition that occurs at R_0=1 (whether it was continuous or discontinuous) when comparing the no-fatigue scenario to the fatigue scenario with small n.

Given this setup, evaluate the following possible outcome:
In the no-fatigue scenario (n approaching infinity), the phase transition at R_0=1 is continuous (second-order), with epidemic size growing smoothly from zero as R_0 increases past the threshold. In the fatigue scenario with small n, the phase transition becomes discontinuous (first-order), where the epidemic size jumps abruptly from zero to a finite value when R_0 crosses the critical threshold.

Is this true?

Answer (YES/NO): YES